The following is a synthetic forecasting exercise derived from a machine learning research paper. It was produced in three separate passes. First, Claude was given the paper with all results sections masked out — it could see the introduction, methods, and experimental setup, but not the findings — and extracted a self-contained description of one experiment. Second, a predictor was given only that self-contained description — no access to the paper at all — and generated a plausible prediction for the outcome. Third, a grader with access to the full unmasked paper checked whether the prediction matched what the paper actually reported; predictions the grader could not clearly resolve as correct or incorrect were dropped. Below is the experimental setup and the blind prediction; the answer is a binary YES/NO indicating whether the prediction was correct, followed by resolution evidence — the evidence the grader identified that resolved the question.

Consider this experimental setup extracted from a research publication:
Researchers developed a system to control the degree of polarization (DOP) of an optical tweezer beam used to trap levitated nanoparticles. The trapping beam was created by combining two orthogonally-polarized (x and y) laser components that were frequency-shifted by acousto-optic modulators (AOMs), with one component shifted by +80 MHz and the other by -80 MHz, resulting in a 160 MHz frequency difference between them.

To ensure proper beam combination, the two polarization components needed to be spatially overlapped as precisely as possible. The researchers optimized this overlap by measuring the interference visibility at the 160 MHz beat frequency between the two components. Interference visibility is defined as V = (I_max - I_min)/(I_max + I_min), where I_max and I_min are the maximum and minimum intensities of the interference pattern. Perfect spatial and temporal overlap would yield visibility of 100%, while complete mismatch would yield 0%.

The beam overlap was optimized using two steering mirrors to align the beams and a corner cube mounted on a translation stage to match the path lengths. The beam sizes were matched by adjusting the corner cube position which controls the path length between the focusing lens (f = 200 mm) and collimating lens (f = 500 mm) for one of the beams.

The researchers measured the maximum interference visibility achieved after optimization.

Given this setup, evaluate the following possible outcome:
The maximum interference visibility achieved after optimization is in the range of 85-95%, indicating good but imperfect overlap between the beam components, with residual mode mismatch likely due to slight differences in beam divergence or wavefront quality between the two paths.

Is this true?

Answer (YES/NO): YES